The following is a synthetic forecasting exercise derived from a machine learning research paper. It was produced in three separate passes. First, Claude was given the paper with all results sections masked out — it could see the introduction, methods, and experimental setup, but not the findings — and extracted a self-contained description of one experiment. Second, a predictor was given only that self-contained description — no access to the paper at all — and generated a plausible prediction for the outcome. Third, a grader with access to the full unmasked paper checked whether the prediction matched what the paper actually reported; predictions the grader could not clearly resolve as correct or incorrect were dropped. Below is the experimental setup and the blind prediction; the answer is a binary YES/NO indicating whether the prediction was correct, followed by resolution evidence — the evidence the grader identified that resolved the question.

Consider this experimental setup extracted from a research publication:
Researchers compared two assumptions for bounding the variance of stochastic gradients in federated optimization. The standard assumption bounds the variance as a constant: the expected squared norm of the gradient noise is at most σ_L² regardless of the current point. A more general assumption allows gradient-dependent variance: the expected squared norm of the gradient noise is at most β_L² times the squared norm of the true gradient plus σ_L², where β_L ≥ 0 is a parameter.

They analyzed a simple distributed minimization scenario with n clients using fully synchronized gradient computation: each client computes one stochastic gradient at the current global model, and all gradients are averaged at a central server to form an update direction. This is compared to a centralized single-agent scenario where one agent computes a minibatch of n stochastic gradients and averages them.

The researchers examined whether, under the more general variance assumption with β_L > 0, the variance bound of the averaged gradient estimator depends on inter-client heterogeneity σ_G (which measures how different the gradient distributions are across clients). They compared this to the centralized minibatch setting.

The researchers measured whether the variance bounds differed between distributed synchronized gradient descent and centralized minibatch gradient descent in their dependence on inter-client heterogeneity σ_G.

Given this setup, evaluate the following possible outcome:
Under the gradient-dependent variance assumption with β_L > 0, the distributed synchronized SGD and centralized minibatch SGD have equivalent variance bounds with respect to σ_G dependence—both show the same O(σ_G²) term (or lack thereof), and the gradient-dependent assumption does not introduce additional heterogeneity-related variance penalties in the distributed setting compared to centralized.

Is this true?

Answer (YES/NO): NO